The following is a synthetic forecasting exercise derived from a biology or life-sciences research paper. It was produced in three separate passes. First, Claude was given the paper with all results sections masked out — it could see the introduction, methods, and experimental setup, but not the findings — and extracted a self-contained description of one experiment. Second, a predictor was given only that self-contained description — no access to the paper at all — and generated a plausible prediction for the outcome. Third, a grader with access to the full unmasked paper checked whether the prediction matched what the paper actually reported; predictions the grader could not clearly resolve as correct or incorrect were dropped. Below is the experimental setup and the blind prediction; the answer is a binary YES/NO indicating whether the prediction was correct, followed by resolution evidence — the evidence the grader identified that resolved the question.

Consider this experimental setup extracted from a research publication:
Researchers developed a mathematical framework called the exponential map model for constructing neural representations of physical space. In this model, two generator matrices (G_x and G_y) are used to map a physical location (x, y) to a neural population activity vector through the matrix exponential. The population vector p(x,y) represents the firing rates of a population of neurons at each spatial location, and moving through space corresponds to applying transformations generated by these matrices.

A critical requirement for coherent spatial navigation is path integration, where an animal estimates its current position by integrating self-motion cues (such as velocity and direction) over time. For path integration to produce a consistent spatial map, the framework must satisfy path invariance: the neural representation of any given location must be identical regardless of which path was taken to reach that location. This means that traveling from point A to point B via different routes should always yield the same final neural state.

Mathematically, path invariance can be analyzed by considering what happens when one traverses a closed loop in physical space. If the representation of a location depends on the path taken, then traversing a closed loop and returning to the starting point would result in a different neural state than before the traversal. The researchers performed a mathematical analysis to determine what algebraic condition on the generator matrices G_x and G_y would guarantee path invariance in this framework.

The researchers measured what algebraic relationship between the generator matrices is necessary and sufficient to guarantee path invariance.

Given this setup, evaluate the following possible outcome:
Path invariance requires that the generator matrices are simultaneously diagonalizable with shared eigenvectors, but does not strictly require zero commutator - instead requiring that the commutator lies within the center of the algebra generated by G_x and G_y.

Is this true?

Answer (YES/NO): NO